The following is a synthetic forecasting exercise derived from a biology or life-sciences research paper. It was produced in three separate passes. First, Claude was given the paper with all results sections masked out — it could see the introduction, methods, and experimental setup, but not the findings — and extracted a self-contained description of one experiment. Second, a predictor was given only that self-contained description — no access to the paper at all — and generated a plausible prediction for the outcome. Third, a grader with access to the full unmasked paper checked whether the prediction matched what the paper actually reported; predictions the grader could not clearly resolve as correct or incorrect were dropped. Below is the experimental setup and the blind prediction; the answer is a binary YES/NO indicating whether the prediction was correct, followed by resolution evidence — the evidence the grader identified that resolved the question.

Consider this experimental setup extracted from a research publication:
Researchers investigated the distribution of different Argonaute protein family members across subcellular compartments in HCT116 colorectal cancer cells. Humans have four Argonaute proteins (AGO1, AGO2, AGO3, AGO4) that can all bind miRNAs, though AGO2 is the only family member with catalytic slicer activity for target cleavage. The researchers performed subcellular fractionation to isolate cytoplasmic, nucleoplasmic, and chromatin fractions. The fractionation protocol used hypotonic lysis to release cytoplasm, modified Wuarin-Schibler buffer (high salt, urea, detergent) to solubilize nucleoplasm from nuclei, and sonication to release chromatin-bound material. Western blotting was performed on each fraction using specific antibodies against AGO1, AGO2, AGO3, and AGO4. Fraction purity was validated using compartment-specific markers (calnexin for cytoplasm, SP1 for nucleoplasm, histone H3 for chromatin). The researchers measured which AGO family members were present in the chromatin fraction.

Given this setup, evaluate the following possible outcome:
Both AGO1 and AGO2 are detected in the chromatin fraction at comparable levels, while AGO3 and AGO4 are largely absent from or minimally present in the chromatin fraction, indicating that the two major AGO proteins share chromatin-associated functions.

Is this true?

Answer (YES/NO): NO